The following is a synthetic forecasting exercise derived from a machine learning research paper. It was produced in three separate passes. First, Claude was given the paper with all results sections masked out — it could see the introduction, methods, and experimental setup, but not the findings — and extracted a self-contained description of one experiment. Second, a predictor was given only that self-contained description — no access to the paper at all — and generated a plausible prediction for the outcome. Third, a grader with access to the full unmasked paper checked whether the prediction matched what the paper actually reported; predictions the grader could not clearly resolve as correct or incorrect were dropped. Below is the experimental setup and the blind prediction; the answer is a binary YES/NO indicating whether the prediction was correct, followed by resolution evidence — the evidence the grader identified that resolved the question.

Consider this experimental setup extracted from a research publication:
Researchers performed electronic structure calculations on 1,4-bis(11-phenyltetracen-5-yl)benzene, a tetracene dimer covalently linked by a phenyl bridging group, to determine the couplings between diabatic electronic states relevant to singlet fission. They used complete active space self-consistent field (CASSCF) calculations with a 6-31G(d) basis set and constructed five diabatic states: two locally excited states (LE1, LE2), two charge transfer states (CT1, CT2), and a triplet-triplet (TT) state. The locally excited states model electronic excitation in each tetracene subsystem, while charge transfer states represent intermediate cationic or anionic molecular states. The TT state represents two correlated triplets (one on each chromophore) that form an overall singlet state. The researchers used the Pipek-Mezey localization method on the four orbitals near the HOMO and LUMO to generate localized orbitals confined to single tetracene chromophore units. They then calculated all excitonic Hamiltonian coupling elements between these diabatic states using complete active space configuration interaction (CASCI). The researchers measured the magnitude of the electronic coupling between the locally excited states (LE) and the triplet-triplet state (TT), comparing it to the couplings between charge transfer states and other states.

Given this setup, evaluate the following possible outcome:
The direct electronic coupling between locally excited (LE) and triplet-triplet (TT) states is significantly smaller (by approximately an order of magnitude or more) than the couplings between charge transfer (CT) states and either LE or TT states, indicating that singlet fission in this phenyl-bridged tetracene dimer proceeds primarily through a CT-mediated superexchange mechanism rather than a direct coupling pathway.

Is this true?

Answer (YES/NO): YES